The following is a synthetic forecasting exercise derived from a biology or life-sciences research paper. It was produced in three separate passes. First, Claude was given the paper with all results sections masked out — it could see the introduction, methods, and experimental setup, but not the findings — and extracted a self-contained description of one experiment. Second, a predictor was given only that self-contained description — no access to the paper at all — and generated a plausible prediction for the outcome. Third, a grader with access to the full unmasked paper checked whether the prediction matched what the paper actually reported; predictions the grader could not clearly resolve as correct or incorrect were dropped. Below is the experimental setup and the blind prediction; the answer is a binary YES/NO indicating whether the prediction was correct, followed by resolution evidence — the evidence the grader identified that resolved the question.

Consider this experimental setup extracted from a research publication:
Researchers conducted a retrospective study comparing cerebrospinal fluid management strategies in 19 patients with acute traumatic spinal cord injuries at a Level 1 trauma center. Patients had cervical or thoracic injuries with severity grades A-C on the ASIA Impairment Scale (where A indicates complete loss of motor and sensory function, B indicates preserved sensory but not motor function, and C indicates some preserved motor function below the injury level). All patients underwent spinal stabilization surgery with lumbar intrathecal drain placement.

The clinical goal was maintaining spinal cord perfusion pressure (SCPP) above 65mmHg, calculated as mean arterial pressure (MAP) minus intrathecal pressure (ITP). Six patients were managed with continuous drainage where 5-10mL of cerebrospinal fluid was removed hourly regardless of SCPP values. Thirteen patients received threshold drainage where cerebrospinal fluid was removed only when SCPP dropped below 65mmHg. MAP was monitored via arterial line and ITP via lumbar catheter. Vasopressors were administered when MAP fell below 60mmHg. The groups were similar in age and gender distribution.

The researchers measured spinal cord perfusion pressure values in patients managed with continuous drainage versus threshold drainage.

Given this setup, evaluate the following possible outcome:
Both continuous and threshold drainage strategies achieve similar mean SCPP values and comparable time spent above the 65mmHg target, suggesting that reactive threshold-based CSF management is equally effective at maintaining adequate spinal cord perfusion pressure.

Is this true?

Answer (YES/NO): NO